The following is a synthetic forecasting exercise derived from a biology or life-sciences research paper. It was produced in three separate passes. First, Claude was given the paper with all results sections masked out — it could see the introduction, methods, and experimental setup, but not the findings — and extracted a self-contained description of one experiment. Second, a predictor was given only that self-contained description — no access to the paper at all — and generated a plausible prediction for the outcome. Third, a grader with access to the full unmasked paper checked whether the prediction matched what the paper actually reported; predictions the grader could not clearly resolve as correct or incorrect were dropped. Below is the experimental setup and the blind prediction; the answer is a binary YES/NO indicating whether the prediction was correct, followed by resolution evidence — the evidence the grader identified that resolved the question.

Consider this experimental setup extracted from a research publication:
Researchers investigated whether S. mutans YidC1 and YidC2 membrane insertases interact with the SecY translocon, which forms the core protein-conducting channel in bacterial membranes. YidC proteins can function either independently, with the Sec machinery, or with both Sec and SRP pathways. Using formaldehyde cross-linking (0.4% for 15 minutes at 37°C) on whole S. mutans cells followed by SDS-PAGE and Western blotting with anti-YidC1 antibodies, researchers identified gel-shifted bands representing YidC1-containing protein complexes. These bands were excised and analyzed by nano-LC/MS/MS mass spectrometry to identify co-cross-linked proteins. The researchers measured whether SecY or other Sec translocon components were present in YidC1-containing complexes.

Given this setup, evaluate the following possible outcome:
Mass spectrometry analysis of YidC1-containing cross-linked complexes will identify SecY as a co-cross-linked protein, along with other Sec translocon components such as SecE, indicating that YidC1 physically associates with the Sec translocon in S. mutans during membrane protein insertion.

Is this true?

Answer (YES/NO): YES